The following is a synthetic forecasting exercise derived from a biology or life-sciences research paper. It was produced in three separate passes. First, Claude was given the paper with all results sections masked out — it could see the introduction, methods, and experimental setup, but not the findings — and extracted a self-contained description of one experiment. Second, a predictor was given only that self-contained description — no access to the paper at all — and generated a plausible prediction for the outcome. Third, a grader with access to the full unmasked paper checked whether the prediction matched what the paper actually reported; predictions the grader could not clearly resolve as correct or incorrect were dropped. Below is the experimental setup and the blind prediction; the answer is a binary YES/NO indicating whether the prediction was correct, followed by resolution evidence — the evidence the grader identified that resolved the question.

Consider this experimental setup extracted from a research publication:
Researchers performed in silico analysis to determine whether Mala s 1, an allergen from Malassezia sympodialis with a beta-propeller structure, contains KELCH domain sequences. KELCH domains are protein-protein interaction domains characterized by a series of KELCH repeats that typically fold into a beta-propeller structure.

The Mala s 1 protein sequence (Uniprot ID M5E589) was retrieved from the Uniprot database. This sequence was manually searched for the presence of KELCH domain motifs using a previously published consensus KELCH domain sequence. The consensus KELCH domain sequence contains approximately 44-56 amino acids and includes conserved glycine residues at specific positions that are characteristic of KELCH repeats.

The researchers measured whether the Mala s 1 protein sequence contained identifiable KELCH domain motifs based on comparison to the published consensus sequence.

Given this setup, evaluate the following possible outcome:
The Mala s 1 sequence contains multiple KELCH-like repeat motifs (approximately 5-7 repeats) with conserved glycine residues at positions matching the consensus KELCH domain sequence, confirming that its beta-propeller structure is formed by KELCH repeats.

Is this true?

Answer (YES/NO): NO